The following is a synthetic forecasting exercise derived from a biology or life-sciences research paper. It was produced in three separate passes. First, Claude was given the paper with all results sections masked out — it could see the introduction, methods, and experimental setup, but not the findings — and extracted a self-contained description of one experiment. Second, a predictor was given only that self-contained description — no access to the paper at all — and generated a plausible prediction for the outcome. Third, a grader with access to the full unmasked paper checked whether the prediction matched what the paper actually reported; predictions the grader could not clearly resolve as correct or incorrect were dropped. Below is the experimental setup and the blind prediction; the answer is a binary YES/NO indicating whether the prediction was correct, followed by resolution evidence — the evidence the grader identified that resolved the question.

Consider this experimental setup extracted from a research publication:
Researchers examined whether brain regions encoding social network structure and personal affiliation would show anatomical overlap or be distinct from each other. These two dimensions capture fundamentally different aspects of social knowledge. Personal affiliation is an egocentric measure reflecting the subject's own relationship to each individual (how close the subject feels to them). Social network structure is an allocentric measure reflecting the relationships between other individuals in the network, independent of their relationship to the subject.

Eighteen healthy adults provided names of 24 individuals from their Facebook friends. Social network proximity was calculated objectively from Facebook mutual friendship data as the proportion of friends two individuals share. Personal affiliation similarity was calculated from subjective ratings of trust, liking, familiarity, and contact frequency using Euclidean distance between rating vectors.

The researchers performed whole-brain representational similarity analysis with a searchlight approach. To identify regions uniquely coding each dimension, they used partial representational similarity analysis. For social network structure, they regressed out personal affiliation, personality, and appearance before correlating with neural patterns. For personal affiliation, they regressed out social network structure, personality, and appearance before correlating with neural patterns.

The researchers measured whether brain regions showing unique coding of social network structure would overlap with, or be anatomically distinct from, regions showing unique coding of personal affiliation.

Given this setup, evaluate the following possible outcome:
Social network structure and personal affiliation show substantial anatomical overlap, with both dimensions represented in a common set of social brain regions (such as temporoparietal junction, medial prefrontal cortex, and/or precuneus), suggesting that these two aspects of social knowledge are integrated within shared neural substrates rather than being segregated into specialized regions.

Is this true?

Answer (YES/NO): NO